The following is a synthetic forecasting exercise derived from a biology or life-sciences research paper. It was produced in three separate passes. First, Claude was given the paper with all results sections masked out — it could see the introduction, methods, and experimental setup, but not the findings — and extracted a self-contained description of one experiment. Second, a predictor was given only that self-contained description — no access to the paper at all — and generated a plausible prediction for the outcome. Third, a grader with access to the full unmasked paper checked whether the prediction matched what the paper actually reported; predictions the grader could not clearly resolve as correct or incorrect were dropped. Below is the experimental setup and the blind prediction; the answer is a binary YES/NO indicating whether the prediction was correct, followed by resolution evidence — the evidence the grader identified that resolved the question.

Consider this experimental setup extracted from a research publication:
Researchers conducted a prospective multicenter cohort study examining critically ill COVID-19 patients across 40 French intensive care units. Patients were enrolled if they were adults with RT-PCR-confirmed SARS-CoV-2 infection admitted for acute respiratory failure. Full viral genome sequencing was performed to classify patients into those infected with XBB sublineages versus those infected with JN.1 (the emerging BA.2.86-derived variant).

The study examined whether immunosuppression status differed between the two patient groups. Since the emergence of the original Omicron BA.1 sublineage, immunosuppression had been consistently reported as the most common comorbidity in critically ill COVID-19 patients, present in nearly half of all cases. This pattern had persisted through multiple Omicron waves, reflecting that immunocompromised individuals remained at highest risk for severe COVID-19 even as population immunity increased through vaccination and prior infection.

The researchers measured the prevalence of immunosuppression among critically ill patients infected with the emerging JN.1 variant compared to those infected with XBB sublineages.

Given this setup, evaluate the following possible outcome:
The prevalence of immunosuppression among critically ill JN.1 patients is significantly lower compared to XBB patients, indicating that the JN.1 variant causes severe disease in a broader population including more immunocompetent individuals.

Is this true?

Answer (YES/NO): YES